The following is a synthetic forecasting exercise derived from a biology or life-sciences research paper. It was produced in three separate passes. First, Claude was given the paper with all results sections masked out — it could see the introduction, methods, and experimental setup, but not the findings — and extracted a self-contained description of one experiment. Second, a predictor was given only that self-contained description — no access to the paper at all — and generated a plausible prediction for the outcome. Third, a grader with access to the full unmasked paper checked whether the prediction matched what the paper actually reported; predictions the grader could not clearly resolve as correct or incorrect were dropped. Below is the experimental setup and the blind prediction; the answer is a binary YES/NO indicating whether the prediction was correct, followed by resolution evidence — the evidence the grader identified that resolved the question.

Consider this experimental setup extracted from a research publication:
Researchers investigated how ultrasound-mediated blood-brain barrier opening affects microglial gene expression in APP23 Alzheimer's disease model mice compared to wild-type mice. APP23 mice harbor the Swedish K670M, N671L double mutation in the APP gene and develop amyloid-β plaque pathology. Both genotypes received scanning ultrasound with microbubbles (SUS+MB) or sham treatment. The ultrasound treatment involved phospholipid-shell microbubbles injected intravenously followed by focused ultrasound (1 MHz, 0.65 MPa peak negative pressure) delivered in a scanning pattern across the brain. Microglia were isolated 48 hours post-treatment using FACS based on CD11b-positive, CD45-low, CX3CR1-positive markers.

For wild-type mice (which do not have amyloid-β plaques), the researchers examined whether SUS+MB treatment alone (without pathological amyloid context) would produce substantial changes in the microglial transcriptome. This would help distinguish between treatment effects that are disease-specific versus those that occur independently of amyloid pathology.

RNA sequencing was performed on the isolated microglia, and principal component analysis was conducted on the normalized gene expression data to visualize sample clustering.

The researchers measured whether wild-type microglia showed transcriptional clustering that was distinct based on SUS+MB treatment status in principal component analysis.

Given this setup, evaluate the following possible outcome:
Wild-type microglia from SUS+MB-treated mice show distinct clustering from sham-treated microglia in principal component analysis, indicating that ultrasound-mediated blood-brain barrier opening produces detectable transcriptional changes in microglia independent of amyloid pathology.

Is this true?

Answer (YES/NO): NO